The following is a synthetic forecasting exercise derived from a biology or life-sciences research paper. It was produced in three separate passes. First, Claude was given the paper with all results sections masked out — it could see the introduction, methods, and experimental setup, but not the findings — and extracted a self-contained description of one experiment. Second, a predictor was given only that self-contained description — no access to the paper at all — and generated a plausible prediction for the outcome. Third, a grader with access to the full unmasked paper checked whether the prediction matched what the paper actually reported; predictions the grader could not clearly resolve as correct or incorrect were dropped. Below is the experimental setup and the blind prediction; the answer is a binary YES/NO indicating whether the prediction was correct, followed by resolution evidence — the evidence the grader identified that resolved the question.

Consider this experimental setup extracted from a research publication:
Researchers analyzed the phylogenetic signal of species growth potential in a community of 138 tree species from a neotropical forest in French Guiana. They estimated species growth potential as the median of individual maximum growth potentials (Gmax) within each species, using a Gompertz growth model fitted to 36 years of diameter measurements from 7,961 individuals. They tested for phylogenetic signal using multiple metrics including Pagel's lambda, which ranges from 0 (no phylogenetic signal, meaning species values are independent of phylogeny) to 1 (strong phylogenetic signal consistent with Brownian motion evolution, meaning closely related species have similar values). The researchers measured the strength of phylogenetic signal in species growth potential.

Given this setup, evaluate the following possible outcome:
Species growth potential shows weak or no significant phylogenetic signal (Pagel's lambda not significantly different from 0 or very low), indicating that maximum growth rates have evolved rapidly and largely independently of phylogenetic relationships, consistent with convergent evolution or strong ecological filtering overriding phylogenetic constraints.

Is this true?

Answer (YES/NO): NO